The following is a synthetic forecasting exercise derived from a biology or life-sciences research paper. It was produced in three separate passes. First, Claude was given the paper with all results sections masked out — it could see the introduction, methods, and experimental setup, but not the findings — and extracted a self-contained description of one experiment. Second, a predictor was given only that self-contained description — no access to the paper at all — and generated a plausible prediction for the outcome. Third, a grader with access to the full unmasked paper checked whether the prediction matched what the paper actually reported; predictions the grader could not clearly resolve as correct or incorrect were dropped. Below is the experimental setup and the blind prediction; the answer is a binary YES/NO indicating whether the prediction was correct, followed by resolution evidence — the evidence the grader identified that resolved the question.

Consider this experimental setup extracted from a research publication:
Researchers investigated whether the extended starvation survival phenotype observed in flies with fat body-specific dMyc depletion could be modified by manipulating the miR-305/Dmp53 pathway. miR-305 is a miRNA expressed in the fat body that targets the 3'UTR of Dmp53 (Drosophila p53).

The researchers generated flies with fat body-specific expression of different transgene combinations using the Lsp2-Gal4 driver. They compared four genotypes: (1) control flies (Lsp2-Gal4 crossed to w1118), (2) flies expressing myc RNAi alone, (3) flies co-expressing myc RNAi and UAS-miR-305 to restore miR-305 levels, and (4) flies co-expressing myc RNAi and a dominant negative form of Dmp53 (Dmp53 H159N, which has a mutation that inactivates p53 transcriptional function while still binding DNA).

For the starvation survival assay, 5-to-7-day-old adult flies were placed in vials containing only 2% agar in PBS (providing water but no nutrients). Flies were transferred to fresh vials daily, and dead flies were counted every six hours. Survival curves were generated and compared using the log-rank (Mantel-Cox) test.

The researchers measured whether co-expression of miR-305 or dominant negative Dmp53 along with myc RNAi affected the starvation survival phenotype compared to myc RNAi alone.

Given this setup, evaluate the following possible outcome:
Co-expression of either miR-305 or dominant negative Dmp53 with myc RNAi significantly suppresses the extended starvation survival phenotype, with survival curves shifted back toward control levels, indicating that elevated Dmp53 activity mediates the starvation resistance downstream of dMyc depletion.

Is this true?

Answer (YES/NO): YES